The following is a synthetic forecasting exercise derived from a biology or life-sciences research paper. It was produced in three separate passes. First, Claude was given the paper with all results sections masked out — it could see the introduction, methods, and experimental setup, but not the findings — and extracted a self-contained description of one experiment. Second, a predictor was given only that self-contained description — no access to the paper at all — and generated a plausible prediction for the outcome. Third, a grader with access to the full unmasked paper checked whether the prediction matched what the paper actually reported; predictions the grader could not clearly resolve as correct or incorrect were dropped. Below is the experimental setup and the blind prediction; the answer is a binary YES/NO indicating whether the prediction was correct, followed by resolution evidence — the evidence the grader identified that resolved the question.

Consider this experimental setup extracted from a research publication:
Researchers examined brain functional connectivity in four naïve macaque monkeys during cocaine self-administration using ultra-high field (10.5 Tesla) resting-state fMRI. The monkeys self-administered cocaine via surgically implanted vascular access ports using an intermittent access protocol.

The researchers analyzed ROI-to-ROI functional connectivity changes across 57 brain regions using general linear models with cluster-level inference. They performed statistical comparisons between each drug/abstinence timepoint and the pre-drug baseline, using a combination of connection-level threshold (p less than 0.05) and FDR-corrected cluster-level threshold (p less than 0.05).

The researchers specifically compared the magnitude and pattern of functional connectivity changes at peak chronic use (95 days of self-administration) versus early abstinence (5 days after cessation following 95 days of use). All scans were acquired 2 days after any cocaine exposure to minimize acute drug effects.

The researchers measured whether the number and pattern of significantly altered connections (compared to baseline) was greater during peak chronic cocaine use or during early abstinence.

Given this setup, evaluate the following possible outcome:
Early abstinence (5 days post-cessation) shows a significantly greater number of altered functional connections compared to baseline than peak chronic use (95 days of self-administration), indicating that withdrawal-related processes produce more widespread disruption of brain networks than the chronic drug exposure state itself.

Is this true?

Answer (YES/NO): YES